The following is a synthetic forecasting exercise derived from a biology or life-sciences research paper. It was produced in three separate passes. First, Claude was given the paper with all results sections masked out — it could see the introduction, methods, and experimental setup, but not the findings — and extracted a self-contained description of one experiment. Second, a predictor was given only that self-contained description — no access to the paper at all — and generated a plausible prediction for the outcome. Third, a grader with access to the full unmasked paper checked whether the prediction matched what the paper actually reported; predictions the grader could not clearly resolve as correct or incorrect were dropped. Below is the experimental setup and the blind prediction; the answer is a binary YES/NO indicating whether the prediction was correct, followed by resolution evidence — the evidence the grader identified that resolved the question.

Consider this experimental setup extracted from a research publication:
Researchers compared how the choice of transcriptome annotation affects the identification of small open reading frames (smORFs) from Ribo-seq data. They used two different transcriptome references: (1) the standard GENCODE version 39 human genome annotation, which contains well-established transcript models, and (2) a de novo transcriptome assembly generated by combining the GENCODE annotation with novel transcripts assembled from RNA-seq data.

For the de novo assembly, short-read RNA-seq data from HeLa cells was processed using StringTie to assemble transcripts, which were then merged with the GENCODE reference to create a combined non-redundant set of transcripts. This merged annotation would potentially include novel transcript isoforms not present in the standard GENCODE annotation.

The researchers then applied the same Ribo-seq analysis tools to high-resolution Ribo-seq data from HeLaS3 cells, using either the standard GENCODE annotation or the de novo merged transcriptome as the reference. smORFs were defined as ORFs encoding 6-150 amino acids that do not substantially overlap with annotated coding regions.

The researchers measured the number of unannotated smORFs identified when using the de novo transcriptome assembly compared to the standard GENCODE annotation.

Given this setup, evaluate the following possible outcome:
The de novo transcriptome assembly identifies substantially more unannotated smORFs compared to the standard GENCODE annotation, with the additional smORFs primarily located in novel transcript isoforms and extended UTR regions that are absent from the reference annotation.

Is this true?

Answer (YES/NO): NO